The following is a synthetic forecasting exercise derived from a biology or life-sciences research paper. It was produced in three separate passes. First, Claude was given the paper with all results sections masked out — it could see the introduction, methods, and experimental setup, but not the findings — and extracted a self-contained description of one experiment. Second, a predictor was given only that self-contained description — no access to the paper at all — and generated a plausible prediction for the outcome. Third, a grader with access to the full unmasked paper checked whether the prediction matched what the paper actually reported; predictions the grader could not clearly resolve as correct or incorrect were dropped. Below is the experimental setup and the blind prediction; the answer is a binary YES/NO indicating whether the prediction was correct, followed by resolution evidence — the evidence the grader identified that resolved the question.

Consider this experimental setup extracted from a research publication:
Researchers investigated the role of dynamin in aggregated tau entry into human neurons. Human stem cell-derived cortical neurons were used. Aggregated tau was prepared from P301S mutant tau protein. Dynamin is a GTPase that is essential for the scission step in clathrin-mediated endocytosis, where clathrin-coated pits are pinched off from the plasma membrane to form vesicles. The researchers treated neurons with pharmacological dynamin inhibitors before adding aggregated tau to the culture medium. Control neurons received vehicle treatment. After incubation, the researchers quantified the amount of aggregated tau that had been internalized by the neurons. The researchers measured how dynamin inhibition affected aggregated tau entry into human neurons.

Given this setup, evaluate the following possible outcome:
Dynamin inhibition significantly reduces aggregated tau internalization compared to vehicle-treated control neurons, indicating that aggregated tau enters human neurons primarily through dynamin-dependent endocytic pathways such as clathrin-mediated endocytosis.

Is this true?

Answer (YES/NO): YES